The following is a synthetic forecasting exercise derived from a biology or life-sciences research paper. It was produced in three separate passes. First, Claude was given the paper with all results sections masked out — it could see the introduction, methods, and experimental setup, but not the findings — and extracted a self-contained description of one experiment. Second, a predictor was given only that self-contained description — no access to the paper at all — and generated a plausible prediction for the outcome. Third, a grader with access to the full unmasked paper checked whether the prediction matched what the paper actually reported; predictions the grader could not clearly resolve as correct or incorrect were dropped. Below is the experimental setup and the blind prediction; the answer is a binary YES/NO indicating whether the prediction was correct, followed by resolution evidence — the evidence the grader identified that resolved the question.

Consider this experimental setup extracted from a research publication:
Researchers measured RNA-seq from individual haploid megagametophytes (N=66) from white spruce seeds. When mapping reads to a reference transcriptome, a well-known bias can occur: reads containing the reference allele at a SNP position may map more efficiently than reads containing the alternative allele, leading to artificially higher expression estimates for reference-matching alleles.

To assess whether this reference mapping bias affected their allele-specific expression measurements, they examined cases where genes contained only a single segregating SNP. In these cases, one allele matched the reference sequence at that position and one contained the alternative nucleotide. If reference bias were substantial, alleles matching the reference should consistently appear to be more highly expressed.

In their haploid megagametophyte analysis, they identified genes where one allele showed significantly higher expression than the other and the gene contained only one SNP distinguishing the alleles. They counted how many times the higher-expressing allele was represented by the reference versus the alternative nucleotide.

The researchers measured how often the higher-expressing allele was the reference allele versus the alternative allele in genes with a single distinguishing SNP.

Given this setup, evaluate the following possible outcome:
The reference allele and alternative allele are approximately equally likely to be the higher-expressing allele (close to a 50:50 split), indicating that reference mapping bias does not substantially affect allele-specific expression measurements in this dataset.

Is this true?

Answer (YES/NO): YES